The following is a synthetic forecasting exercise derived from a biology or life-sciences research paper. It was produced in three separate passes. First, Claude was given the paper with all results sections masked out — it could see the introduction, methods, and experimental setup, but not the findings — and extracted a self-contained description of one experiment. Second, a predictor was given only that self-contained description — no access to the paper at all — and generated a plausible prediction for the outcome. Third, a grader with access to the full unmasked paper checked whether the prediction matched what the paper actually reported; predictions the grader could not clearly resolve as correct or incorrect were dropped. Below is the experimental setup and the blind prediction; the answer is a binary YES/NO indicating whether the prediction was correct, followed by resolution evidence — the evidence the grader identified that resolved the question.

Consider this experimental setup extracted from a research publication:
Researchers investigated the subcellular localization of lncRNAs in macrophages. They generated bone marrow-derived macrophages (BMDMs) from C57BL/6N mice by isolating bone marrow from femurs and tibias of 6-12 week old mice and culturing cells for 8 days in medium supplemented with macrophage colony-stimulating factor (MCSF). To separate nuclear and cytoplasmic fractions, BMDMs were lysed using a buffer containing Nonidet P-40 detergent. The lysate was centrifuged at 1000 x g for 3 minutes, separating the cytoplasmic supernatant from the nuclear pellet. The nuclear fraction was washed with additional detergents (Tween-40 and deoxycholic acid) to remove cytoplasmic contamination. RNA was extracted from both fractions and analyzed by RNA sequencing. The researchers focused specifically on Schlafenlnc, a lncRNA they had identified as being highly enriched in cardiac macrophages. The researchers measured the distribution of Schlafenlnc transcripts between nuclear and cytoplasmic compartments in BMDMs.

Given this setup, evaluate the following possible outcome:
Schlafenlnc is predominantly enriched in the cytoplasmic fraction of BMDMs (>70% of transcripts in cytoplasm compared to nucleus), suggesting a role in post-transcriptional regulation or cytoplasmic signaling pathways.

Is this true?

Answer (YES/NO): NO